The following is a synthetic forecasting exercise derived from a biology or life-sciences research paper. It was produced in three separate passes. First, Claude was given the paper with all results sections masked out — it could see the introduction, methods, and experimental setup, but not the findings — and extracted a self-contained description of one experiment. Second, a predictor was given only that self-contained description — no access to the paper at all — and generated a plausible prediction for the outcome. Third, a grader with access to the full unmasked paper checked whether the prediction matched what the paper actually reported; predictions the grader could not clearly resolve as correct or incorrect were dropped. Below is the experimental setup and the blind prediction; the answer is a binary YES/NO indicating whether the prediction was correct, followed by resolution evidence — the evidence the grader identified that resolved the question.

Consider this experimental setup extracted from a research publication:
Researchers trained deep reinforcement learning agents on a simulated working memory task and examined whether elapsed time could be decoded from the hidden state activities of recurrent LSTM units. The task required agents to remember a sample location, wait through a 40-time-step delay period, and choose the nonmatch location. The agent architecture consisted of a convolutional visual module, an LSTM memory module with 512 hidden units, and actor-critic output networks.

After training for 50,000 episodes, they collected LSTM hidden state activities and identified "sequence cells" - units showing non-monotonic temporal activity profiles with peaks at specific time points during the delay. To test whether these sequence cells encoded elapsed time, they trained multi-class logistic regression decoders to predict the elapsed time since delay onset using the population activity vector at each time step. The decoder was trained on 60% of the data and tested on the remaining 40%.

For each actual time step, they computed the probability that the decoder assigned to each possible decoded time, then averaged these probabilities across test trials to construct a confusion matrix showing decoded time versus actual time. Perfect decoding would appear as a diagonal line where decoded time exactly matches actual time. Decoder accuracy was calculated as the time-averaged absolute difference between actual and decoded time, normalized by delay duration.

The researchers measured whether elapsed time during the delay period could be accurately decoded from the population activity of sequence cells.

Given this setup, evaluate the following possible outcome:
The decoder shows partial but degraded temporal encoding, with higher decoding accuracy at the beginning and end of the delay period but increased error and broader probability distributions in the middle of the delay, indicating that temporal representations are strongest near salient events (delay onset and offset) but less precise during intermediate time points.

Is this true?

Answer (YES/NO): NO